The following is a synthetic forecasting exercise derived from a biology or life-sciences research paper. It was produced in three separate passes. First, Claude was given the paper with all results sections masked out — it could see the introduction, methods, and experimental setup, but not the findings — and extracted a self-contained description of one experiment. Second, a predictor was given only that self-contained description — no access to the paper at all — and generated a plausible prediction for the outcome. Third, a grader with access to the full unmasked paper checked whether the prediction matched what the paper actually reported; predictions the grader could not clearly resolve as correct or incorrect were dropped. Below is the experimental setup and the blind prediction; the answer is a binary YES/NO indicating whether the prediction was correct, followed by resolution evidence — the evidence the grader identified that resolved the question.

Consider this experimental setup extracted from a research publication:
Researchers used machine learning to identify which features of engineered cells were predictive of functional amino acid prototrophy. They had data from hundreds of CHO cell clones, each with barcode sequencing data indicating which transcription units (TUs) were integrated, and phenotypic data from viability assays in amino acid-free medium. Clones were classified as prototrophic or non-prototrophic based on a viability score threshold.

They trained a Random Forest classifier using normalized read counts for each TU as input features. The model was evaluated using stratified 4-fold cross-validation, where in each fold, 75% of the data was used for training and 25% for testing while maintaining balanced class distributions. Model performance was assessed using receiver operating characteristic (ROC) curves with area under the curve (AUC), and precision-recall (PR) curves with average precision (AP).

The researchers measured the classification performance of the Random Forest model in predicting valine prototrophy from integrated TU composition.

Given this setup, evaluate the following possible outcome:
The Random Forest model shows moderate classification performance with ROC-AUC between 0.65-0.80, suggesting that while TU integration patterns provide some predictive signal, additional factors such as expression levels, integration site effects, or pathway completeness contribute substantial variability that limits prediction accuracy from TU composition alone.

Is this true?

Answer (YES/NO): NO